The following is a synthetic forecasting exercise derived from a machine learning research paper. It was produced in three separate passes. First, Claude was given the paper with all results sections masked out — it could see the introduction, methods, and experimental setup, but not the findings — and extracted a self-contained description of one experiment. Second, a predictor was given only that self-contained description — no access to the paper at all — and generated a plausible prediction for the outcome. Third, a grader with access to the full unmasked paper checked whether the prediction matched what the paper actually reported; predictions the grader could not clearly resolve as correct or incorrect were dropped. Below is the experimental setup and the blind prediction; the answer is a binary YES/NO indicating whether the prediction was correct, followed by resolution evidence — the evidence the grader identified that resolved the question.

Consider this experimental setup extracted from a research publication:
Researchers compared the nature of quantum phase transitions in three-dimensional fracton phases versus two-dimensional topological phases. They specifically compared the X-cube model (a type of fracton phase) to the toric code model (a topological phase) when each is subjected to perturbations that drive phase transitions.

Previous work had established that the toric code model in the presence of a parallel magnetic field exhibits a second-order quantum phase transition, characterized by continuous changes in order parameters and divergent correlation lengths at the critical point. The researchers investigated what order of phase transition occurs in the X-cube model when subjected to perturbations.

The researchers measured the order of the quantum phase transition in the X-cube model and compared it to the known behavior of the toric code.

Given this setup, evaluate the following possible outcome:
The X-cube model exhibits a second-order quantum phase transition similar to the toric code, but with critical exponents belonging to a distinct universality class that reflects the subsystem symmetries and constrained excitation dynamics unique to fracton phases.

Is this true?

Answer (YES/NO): NO